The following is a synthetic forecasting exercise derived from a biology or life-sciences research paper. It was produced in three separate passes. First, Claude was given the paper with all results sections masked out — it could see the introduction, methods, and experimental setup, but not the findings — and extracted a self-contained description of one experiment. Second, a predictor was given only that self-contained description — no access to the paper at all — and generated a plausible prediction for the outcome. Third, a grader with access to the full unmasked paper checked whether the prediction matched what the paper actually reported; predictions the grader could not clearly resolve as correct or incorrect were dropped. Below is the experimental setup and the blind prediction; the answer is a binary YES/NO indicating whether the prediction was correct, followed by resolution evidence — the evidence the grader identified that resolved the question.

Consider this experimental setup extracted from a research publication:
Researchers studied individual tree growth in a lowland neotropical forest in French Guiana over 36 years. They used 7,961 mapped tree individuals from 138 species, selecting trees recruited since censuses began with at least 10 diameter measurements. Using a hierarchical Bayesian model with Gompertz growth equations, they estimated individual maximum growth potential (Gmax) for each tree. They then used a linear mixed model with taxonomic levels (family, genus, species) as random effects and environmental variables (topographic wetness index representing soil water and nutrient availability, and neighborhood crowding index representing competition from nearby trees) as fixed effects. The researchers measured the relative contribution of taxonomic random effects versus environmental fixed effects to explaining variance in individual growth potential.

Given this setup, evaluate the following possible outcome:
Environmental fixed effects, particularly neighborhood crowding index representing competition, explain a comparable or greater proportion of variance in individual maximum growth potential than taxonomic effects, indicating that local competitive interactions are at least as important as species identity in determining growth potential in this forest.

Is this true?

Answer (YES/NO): NO